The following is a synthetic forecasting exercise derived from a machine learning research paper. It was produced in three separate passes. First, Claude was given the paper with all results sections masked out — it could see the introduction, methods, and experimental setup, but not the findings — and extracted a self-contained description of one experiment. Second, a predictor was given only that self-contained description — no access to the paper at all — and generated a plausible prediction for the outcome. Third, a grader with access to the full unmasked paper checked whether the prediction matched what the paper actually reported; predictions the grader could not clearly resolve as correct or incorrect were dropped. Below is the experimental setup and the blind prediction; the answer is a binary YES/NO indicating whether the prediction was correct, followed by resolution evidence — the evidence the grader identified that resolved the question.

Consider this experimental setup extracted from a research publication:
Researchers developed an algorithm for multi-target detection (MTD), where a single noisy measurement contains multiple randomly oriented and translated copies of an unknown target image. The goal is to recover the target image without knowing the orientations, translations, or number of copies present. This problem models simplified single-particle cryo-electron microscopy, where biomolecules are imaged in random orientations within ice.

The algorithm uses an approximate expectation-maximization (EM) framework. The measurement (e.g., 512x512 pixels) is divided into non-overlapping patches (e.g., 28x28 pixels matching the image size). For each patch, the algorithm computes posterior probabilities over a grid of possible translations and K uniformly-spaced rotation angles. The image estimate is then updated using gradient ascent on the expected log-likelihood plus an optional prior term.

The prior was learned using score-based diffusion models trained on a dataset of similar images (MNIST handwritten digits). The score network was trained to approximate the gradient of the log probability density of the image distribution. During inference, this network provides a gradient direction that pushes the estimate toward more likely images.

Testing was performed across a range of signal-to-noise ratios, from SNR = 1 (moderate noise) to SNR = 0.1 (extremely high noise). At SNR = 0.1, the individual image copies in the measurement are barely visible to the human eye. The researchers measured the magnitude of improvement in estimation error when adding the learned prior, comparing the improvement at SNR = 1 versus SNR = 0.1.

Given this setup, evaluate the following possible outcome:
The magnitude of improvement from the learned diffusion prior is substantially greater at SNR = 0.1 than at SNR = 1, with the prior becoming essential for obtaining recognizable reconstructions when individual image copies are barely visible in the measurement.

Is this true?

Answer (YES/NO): YES